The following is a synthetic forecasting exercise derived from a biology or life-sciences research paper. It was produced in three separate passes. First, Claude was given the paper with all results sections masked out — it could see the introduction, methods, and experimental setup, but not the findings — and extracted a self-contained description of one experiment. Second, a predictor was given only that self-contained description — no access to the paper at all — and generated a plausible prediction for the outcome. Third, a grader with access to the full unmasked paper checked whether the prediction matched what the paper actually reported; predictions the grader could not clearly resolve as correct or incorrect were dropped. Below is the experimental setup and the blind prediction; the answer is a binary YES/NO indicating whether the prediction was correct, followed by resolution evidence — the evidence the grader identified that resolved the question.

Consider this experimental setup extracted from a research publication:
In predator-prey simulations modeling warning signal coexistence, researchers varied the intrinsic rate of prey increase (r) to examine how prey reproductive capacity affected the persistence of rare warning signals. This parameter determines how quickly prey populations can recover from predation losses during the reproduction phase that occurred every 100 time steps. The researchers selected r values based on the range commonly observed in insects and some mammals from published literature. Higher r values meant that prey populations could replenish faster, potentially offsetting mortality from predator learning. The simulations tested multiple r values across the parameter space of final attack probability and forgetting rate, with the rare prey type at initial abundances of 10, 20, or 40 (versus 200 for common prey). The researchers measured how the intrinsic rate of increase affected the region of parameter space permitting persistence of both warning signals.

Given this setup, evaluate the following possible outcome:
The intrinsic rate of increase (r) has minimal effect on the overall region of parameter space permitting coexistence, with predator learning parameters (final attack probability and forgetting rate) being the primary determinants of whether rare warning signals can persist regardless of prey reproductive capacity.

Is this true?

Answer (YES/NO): NO